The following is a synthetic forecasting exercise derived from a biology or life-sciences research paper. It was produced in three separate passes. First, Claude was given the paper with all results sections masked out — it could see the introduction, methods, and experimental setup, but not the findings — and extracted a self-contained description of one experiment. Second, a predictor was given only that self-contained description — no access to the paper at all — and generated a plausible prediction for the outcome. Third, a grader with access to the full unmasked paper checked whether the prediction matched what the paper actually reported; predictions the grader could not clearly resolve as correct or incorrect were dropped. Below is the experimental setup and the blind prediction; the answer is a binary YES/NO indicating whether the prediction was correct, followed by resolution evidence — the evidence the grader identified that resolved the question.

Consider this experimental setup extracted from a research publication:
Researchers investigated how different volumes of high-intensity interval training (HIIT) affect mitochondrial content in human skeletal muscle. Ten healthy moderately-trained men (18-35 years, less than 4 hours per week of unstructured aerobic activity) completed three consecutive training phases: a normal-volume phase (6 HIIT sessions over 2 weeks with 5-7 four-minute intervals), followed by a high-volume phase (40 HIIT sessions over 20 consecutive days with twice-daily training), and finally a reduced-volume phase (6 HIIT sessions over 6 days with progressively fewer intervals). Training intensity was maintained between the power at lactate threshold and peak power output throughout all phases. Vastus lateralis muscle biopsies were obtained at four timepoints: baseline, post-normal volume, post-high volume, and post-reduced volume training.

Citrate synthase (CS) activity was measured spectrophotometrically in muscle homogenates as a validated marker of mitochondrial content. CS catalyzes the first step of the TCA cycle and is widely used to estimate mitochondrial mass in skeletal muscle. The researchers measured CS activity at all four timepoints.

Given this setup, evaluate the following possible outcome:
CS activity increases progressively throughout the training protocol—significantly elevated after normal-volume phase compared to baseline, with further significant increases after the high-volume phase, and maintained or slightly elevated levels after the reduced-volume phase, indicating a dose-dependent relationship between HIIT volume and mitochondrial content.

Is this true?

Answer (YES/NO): NO